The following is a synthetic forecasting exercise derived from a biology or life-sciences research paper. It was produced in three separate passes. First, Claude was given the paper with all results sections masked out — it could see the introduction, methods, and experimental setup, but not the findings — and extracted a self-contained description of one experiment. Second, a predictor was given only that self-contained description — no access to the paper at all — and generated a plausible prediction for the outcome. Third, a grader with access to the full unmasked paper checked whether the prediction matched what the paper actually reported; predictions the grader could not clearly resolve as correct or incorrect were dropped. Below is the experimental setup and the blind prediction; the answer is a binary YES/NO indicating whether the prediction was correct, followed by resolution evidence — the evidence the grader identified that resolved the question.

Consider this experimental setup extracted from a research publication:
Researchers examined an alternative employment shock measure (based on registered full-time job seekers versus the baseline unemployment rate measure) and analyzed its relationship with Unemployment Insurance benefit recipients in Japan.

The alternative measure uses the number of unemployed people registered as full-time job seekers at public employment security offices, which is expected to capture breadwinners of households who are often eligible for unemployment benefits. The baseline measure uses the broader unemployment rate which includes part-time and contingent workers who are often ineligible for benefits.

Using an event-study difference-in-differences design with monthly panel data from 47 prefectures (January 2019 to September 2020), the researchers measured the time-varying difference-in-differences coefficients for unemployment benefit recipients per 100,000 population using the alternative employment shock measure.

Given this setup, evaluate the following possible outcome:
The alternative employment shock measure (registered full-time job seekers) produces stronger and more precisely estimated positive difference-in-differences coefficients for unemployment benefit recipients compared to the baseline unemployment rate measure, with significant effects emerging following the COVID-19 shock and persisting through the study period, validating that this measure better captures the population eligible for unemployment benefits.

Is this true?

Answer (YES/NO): YES